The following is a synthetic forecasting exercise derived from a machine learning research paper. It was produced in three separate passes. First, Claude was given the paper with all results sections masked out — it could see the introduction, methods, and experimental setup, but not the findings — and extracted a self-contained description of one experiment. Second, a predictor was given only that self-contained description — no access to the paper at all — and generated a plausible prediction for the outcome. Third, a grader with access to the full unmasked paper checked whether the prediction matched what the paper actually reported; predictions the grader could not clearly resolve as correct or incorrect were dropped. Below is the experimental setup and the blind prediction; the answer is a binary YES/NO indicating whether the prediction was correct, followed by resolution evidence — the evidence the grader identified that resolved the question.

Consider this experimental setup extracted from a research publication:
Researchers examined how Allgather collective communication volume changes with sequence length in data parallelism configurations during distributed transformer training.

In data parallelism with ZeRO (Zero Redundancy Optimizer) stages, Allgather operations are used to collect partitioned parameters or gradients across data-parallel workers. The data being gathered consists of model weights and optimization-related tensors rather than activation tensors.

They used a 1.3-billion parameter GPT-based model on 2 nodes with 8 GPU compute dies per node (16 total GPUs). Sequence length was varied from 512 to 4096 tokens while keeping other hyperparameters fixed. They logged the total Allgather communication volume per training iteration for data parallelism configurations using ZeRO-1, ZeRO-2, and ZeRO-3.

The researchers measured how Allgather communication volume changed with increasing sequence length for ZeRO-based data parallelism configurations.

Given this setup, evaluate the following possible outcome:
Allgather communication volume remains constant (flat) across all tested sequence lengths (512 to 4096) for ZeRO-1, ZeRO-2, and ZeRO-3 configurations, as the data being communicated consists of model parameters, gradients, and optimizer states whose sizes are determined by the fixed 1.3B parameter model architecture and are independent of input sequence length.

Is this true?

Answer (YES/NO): YES